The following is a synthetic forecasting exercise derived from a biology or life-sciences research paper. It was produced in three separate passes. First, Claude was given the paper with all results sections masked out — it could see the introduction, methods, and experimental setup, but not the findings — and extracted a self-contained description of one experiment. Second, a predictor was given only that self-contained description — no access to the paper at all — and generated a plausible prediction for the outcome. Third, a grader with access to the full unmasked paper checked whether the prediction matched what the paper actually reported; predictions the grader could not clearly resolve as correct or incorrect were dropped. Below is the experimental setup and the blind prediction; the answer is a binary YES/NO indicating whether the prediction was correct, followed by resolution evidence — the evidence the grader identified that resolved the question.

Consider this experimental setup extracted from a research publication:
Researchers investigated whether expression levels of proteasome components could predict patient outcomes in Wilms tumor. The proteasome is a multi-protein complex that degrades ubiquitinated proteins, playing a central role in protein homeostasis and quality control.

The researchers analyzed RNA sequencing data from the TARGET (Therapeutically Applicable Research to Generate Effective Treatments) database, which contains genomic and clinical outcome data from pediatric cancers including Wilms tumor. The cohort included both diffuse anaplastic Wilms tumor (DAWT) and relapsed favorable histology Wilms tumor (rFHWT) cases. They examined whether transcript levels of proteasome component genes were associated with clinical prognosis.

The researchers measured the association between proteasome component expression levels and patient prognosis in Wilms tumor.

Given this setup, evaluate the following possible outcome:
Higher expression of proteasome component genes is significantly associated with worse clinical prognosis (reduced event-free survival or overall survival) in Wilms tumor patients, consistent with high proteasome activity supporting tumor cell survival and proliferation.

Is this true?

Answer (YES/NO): NO